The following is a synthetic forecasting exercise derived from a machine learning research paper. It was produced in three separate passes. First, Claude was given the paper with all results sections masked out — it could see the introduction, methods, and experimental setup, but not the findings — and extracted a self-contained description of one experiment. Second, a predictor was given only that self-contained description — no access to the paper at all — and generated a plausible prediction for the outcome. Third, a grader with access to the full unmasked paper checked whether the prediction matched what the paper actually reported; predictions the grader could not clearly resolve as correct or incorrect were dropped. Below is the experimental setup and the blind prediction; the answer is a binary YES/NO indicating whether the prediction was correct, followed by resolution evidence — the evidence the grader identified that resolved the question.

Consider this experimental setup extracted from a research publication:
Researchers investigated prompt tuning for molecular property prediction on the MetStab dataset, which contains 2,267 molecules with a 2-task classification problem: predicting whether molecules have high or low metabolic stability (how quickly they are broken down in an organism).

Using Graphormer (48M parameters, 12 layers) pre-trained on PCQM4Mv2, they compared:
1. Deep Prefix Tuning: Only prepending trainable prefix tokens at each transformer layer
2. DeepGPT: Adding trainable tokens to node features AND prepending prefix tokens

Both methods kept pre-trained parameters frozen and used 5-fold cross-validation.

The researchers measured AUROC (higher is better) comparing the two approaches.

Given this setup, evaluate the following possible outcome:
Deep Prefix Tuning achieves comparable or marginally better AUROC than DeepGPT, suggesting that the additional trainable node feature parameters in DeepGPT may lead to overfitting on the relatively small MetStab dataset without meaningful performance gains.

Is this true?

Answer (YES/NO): YES